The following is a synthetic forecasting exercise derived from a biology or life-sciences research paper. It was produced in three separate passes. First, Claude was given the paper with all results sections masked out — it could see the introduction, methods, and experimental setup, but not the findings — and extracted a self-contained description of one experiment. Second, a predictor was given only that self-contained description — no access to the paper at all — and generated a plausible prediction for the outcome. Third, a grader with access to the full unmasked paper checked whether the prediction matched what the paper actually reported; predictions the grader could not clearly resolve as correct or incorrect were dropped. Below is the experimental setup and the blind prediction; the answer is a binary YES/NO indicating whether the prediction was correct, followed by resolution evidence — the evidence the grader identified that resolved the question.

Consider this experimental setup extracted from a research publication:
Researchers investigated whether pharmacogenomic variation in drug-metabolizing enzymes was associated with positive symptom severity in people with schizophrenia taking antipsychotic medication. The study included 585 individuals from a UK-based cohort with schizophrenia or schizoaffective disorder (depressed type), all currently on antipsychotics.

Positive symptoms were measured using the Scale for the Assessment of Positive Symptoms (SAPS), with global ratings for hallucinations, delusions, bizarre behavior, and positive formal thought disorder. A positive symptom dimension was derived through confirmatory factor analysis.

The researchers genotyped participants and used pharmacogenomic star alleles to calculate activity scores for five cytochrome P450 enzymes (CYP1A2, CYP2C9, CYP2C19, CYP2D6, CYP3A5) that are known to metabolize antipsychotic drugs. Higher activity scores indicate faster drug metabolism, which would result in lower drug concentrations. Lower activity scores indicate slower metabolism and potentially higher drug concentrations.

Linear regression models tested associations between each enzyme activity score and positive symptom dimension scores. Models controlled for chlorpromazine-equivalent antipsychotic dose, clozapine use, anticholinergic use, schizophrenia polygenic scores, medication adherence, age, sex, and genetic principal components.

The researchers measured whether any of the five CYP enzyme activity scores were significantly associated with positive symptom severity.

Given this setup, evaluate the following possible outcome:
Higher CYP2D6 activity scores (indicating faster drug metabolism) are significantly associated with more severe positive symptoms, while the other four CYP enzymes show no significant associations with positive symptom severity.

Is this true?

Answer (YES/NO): NO